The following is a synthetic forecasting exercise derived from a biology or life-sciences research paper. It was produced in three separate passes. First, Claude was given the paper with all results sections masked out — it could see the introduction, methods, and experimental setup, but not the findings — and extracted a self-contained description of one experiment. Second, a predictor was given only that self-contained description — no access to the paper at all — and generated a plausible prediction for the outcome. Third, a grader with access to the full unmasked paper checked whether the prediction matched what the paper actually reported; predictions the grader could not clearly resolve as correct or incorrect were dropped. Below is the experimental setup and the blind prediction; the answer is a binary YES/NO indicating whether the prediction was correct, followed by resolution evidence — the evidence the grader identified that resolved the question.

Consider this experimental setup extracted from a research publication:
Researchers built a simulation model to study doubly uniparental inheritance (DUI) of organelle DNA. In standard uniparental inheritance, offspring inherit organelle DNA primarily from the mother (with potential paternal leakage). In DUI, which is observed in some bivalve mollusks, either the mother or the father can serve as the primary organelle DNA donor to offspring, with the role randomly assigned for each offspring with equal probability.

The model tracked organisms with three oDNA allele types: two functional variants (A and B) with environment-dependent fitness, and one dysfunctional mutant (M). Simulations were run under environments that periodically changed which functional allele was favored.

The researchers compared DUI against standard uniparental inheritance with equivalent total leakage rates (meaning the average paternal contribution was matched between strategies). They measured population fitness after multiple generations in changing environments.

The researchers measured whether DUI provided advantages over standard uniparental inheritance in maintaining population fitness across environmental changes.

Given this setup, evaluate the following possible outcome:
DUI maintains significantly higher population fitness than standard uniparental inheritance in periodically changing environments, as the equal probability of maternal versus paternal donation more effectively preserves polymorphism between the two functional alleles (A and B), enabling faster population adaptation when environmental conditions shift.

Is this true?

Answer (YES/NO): YES